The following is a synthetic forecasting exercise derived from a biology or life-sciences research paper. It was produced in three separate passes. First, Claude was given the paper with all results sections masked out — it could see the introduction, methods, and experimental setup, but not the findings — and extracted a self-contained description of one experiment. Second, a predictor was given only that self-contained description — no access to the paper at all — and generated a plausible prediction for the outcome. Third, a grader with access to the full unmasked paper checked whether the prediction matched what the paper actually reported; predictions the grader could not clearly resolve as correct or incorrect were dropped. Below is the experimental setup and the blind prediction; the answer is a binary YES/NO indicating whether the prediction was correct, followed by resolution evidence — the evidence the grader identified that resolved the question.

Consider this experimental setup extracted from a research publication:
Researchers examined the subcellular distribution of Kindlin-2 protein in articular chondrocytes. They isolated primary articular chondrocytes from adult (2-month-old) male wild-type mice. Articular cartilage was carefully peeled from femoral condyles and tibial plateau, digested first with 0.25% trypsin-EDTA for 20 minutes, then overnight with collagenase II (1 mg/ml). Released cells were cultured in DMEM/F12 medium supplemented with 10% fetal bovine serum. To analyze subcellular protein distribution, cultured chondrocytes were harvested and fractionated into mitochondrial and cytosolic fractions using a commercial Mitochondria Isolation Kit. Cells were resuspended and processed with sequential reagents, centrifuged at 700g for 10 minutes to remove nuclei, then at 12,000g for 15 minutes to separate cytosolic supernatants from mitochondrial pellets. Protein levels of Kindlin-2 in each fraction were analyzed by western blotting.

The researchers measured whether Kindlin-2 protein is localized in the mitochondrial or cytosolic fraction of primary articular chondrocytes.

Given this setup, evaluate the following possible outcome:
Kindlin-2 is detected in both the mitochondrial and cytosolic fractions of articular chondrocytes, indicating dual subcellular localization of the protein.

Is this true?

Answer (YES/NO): YES